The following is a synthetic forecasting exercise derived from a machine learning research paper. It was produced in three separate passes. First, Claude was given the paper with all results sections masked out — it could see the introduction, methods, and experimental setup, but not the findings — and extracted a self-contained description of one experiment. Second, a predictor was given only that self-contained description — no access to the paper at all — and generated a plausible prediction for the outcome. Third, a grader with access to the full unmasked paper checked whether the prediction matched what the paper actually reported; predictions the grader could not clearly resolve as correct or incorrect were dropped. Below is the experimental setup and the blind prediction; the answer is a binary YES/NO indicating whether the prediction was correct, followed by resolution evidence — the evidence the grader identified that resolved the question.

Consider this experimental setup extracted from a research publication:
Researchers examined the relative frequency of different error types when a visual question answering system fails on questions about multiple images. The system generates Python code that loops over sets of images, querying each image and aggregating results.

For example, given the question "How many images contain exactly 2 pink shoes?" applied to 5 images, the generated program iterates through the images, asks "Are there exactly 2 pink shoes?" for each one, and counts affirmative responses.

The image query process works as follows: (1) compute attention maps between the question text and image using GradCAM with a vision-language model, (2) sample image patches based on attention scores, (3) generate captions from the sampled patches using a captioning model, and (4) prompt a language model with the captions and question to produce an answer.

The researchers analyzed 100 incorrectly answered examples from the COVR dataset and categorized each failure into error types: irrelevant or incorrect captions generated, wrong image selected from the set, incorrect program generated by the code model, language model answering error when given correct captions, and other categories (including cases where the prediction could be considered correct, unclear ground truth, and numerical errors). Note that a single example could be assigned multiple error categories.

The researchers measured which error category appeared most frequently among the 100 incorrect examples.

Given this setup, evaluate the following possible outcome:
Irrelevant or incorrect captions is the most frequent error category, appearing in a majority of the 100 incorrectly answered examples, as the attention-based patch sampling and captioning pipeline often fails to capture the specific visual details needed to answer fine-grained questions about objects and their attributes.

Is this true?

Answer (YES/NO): NO